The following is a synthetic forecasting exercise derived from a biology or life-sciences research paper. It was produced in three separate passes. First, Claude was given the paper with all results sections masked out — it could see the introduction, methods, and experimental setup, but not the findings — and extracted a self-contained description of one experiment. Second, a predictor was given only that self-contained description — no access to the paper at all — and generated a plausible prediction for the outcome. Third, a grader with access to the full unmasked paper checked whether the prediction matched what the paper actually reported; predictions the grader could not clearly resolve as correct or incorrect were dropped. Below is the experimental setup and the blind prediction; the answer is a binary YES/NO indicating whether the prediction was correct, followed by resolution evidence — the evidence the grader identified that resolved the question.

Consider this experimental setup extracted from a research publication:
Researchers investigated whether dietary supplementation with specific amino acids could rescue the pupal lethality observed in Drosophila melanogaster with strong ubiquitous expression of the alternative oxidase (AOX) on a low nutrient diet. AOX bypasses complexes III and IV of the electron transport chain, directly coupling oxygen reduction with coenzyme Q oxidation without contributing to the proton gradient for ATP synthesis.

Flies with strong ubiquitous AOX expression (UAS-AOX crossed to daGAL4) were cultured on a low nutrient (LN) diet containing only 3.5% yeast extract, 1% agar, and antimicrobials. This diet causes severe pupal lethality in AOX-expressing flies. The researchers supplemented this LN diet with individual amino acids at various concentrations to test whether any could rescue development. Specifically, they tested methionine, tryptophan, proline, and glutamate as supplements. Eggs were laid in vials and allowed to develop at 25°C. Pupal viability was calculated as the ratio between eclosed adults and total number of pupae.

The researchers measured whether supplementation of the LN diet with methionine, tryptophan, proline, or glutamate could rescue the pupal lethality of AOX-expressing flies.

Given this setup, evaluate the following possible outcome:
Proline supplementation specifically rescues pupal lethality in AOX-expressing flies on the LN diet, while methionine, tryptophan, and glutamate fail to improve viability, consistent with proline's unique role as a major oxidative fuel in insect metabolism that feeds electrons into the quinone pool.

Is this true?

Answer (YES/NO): NO